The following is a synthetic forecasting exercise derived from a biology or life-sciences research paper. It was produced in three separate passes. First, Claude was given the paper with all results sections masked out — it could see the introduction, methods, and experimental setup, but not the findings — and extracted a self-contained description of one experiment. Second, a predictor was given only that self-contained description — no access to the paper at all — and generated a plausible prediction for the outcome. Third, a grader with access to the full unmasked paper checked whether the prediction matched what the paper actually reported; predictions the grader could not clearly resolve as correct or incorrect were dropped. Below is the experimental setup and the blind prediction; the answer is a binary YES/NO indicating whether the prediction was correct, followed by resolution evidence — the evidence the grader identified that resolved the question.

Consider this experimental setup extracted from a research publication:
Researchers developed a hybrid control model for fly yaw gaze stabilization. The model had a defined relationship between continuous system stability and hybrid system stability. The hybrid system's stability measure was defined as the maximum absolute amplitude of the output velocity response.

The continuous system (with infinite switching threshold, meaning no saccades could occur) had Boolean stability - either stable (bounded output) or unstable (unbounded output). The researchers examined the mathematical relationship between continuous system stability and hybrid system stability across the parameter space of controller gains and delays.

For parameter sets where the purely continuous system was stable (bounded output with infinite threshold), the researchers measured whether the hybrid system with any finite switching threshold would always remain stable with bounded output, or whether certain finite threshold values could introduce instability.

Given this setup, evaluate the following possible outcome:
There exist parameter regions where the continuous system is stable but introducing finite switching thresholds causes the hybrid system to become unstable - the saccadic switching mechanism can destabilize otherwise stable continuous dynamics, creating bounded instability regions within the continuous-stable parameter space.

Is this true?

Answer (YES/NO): NO